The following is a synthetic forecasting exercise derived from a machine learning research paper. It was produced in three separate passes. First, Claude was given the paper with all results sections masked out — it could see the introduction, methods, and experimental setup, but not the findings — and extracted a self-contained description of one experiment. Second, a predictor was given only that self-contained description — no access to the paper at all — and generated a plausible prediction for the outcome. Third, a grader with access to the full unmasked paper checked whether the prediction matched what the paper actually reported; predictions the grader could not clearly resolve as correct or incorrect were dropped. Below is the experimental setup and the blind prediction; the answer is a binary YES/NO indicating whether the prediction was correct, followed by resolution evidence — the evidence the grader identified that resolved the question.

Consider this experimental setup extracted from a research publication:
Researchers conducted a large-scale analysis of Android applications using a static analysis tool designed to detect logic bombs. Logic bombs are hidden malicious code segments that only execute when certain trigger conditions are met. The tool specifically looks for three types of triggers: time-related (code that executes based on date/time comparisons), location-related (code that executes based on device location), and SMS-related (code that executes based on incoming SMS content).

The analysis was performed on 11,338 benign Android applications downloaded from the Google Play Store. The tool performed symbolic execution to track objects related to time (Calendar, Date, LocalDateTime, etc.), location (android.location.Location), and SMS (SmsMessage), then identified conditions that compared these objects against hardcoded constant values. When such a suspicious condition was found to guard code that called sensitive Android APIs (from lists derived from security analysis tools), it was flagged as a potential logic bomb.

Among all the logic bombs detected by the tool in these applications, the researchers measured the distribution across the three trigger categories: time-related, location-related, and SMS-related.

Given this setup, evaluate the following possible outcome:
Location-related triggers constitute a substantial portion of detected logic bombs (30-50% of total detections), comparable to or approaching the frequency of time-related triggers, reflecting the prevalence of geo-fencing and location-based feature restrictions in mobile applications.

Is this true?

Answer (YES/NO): NO